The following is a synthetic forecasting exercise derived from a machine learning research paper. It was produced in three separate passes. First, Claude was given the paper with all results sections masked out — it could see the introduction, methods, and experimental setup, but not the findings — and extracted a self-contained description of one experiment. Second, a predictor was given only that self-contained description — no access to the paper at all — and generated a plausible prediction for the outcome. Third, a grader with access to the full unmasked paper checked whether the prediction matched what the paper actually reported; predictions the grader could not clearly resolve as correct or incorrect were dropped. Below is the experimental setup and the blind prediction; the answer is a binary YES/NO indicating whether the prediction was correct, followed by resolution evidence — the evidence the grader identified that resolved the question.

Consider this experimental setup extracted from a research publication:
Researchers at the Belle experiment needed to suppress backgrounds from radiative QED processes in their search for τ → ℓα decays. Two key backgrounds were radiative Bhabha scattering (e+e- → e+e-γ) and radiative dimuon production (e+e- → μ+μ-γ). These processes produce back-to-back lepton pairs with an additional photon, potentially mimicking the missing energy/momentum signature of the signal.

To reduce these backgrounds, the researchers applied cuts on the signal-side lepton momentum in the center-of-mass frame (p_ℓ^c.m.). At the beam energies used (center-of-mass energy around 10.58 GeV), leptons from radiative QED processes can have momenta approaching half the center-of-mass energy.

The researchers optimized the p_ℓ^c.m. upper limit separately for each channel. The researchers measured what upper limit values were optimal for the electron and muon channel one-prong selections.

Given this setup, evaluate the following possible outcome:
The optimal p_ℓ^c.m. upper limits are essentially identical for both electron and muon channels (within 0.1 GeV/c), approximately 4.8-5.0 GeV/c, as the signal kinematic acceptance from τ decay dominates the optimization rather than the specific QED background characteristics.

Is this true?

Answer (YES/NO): NO